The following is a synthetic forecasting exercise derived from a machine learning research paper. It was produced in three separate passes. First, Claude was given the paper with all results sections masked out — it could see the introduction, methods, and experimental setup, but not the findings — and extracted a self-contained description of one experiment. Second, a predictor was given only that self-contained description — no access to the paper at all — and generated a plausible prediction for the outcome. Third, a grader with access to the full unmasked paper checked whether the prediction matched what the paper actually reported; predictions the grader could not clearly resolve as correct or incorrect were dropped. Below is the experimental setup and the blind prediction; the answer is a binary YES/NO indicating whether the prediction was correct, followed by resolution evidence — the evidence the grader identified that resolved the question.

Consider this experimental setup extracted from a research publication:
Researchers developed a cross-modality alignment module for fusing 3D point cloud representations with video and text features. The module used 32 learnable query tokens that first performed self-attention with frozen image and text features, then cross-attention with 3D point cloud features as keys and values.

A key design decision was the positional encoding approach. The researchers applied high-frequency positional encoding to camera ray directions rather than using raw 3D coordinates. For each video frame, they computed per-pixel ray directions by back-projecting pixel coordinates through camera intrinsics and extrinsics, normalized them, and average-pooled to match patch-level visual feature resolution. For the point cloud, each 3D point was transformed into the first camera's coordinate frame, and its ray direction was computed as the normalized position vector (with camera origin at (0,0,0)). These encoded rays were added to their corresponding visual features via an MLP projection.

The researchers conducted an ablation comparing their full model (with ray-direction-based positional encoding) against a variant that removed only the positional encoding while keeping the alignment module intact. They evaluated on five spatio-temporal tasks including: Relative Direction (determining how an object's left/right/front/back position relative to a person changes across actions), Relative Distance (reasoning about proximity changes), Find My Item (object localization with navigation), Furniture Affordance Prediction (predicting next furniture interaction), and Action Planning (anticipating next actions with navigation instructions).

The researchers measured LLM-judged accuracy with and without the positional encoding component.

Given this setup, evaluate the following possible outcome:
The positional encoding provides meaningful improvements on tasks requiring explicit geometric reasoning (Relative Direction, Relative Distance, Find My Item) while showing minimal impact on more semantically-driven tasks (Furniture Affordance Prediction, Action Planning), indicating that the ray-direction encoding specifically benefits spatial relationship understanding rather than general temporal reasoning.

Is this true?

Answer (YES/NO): NO